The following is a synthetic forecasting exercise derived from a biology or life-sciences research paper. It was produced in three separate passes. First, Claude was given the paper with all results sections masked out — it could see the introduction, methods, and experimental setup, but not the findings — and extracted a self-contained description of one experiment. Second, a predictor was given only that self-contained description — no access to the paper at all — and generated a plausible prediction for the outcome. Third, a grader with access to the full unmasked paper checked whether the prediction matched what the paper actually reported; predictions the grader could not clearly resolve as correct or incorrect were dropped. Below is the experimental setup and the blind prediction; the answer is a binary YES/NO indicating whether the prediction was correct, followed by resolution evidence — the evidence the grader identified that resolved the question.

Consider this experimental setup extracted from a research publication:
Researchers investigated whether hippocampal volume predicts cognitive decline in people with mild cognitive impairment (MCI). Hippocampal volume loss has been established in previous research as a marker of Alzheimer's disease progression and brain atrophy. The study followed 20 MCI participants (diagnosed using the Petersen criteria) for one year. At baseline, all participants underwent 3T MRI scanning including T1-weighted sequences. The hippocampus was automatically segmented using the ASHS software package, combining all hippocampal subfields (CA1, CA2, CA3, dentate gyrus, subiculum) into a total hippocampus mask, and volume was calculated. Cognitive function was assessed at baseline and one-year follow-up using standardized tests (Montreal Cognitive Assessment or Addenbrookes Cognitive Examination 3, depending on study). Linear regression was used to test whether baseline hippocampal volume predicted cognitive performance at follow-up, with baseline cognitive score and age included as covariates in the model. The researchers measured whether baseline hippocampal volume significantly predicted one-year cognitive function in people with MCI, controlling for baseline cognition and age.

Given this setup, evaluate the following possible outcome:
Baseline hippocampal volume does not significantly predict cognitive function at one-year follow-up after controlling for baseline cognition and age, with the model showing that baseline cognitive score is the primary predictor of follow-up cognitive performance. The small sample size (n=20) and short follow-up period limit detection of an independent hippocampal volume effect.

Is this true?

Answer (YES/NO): NO